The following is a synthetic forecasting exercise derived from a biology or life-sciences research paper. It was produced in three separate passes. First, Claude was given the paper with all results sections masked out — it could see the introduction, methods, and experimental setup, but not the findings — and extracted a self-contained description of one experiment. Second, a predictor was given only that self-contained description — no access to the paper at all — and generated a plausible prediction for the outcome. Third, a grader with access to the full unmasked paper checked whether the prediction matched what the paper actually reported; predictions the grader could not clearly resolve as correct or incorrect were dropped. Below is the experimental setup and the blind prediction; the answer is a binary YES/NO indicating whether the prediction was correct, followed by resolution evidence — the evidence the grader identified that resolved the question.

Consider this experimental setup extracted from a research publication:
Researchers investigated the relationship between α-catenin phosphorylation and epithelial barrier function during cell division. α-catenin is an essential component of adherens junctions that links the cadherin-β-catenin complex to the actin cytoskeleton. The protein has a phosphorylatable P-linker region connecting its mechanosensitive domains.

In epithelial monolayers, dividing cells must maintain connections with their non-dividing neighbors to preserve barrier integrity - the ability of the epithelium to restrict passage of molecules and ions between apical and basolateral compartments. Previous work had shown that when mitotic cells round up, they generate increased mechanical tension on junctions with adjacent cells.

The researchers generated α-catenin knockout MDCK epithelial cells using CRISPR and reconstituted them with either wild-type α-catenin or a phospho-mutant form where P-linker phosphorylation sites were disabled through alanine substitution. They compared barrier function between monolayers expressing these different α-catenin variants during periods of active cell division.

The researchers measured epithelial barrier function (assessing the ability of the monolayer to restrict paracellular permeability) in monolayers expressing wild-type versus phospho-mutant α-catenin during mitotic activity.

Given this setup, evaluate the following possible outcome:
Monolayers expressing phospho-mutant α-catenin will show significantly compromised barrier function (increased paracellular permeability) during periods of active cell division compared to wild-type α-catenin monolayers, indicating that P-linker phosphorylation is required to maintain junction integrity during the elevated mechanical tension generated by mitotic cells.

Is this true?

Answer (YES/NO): NO